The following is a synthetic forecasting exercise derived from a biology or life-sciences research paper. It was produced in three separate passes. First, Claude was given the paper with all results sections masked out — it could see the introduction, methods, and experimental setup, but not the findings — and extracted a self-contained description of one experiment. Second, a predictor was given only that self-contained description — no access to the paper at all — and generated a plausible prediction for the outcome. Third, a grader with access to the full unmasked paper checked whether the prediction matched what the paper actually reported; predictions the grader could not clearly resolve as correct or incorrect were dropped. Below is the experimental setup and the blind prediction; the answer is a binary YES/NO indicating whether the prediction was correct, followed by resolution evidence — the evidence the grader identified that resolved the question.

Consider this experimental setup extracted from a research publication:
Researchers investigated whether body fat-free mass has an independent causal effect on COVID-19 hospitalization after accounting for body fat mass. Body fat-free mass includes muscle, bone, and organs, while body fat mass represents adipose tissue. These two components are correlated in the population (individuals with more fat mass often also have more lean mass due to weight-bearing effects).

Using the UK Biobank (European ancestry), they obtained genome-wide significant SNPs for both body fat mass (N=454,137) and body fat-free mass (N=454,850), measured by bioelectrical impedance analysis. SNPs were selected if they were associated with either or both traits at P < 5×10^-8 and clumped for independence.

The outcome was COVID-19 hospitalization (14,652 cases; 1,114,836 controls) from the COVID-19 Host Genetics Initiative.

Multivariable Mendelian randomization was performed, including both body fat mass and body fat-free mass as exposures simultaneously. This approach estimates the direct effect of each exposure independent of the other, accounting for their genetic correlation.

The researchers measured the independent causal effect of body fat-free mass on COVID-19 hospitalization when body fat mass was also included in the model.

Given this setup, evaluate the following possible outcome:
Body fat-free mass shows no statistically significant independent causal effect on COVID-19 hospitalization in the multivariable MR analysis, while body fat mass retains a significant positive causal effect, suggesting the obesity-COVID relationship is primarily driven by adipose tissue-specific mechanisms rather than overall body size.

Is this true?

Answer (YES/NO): YES